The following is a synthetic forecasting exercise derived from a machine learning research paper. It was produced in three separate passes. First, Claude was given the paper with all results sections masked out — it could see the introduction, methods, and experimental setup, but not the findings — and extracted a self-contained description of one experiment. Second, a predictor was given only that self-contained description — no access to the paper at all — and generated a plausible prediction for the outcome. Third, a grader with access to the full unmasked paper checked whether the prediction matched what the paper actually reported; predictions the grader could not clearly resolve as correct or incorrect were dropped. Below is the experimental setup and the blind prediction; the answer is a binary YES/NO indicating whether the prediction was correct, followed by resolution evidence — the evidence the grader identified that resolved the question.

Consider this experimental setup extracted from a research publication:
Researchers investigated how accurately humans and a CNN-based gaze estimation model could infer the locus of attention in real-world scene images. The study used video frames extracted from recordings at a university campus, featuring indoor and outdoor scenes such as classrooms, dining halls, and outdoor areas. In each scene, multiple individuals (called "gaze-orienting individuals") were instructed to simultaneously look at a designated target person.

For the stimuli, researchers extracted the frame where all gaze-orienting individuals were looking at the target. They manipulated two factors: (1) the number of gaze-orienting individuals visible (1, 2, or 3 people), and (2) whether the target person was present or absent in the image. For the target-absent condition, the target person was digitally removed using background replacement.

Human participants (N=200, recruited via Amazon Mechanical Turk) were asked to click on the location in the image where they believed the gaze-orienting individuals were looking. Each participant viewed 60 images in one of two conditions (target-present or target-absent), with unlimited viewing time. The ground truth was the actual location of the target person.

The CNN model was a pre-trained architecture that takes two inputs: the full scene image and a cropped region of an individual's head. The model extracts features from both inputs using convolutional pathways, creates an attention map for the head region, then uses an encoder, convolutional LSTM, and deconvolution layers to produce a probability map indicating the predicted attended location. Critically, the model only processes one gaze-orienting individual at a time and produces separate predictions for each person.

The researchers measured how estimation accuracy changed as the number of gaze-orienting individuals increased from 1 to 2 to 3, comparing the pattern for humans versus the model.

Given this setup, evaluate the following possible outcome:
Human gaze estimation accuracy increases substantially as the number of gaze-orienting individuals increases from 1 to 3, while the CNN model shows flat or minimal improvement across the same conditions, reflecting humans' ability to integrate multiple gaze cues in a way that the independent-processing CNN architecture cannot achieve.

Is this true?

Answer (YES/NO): YES